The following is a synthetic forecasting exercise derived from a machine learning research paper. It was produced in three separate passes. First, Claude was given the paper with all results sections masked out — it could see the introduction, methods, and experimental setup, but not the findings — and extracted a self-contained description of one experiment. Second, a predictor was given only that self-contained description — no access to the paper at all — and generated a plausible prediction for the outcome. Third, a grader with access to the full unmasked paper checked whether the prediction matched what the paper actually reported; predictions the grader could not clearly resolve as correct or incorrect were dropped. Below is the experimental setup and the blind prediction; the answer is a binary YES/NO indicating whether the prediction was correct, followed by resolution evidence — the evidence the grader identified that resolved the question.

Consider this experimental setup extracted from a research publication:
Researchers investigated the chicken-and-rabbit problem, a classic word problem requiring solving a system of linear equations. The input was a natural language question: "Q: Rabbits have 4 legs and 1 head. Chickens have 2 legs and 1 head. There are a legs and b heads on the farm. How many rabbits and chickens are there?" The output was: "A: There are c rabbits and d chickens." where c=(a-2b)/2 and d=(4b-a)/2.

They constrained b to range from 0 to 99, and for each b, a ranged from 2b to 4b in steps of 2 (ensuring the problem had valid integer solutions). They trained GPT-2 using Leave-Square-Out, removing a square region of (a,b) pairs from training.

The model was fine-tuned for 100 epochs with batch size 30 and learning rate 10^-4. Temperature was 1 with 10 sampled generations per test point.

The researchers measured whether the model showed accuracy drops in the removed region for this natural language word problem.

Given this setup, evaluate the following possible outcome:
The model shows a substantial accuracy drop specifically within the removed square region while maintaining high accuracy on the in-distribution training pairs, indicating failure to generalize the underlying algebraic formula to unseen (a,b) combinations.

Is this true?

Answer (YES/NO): YES